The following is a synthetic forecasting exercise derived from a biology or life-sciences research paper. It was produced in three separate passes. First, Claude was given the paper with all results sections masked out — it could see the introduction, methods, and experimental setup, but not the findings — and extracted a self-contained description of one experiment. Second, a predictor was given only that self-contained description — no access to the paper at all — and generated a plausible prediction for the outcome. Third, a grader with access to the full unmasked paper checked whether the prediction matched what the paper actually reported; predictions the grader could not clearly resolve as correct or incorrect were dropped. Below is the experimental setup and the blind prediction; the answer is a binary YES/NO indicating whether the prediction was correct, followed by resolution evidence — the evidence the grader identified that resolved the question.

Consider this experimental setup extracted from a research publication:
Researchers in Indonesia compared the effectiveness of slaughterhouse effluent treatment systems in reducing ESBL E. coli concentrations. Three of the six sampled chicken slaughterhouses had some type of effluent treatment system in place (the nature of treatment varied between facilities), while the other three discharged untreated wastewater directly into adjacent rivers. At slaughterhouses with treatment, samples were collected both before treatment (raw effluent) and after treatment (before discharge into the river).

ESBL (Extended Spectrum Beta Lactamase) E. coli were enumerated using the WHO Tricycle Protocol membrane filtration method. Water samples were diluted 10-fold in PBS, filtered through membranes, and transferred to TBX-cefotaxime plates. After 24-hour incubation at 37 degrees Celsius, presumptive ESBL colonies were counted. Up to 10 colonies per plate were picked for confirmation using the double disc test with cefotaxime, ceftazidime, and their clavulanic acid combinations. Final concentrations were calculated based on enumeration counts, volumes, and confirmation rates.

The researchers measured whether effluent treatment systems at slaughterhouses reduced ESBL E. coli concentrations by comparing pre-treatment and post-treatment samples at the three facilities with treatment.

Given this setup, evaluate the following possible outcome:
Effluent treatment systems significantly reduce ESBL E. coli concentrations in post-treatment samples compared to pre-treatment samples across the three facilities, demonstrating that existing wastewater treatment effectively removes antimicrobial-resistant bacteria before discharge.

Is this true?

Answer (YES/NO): YES